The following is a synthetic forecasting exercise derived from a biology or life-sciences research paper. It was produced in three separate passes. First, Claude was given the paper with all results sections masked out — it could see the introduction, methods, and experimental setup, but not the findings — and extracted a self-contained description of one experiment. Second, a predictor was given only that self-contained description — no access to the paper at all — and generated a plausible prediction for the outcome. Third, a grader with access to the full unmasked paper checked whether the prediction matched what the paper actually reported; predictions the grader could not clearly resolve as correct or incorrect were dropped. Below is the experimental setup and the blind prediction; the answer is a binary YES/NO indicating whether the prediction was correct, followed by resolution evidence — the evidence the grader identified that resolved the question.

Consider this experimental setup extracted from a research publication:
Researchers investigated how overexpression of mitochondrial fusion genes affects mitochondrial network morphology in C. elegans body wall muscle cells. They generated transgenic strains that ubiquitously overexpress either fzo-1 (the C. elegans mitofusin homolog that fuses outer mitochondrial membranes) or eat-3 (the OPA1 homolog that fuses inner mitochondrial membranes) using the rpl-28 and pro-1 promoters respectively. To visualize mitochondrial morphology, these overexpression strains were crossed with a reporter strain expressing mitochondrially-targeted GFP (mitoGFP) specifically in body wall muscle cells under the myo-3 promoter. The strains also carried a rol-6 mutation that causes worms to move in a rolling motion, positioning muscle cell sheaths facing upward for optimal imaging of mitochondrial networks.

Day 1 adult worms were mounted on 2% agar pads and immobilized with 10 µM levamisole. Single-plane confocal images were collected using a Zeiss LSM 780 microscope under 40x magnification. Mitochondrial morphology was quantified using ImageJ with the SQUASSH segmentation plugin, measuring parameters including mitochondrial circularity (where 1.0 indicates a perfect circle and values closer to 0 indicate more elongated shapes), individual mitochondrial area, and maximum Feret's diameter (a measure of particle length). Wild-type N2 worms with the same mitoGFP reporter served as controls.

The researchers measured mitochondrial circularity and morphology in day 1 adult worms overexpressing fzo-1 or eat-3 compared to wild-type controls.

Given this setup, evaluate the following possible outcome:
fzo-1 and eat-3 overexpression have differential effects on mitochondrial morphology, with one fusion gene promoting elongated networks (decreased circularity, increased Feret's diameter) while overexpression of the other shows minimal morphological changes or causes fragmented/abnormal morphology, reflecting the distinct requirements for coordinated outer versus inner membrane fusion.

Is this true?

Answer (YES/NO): NO